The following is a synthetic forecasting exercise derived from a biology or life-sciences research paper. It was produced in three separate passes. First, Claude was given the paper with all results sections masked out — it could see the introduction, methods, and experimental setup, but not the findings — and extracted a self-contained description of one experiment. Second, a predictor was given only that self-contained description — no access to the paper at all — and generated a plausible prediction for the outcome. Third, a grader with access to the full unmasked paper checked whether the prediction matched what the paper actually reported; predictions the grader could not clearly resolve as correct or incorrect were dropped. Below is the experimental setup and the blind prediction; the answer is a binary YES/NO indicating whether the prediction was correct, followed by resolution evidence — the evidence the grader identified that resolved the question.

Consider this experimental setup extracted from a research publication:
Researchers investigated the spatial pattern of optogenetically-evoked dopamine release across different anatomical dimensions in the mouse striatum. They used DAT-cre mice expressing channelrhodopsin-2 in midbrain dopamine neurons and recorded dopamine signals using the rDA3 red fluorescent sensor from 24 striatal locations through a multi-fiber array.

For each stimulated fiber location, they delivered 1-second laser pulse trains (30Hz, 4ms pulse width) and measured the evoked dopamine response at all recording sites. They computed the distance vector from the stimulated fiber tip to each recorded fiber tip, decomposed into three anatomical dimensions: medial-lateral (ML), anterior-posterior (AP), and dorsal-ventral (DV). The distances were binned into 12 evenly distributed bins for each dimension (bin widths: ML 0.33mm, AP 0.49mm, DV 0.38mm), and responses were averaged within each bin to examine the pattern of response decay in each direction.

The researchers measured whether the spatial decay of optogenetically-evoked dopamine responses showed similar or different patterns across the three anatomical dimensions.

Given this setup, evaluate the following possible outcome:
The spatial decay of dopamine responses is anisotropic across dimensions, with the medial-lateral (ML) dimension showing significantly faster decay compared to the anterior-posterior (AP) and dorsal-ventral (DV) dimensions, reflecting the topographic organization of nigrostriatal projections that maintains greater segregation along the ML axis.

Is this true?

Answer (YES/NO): NO